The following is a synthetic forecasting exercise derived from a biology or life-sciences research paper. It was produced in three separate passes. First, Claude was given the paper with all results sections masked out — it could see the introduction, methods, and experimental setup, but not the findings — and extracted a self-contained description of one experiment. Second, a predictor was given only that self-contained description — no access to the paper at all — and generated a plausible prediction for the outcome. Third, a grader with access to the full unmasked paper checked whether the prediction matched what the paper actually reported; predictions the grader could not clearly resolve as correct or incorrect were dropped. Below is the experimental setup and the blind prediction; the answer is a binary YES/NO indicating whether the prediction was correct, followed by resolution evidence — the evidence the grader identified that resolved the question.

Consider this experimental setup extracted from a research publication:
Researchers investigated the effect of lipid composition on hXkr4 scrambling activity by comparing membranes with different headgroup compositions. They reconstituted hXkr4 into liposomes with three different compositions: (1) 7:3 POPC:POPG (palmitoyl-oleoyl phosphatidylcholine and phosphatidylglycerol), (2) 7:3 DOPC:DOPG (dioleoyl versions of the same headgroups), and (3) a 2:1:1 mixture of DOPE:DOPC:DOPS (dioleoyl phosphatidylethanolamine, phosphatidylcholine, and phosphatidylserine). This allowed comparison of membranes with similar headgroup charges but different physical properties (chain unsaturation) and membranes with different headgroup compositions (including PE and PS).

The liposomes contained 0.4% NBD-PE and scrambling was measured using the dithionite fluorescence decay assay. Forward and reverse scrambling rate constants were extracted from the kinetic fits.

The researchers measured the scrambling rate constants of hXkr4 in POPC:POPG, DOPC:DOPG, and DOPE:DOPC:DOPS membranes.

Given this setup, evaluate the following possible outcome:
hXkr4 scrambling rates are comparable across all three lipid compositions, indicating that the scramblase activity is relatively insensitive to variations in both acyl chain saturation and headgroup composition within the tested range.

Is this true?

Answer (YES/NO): NO